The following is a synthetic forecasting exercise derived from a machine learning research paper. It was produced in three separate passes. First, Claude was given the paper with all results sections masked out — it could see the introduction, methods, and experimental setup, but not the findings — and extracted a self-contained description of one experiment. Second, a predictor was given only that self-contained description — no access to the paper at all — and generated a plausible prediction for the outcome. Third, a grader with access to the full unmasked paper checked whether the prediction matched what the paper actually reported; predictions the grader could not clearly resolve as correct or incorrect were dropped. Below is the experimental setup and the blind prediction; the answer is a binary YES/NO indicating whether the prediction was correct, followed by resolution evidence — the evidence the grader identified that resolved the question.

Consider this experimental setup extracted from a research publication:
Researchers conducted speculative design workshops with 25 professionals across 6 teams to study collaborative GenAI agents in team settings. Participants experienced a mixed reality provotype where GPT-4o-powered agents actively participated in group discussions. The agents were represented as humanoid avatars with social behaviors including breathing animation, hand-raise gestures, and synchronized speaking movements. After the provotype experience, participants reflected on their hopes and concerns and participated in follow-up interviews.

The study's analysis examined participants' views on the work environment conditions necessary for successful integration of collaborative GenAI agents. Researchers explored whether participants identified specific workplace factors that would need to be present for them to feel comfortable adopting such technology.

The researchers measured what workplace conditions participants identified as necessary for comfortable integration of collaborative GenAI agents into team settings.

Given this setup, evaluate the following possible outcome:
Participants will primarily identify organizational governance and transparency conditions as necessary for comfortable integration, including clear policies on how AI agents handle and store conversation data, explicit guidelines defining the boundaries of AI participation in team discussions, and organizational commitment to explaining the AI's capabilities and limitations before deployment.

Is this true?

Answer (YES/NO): NO